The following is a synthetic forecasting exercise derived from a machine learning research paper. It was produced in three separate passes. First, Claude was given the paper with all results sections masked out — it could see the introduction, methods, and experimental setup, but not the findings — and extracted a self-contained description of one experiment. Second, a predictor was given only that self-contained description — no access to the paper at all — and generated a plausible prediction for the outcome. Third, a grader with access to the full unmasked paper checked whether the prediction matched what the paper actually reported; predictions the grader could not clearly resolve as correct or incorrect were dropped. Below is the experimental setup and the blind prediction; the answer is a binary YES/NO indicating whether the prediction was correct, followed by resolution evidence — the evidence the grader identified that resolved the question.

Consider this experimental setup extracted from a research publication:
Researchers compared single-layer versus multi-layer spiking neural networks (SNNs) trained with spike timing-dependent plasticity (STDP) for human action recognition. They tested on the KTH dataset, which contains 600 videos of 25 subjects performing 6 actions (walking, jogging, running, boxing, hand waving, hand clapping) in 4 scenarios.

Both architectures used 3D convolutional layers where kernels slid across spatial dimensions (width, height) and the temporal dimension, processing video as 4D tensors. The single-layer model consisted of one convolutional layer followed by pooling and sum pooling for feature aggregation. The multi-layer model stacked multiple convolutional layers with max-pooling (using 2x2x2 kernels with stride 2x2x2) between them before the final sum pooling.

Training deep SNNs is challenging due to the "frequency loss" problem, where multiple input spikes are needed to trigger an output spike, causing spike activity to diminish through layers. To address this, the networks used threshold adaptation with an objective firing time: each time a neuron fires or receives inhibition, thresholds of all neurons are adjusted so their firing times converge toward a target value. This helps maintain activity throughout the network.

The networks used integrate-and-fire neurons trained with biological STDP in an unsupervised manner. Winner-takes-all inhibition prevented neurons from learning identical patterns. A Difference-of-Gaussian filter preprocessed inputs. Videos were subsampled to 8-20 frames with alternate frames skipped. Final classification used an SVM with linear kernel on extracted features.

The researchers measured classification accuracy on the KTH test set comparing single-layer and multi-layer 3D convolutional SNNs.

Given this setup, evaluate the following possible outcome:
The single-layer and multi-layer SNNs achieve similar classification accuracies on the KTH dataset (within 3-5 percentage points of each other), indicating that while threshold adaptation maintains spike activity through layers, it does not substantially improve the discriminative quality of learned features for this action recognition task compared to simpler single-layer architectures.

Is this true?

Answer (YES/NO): NO